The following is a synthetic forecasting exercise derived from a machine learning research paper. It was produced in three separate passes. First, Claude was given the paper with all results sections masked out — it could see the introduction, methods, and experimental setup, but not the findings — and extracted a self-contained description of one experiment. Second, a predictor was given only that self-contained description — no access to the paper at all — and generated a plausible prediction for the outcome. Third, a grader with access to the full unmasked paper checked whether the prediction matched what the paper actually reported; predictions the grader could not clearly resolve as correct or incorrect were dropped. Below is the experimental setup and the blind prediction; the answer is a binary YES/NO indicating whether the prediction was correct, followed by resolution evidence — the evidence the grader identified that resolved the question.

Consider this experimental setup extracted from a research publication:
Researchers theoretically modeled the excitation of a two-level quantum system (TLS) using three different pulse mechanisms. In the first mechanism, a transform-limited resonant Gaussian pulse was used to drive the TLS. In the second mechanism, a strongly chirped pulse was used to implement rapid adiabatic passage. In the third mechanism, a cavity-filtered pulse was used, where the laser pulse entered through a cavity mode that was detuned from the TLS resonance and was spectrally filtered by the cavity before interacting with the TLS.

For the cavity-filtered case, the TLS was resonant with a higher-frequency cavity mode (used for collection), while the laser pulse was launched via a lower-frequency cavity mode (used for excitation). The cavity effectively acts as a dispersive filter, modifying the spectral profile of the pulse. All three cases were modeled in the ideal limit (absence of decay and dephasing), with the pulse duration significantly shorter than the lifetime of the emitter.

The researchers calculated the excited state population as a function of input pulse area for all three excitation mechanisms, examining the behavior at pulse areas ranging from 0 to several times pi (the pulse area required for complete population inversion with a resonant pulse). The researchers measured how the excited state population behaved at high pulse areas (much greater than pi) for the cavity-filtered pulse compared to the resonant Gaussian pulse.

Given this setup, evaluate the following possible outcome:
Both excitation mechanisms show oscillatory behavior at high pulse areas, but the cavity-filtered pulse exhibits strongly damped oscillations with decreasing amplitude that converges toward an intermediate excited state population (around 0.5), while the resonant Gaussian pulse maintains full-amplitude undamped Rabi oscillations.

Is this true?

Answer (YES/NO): NO